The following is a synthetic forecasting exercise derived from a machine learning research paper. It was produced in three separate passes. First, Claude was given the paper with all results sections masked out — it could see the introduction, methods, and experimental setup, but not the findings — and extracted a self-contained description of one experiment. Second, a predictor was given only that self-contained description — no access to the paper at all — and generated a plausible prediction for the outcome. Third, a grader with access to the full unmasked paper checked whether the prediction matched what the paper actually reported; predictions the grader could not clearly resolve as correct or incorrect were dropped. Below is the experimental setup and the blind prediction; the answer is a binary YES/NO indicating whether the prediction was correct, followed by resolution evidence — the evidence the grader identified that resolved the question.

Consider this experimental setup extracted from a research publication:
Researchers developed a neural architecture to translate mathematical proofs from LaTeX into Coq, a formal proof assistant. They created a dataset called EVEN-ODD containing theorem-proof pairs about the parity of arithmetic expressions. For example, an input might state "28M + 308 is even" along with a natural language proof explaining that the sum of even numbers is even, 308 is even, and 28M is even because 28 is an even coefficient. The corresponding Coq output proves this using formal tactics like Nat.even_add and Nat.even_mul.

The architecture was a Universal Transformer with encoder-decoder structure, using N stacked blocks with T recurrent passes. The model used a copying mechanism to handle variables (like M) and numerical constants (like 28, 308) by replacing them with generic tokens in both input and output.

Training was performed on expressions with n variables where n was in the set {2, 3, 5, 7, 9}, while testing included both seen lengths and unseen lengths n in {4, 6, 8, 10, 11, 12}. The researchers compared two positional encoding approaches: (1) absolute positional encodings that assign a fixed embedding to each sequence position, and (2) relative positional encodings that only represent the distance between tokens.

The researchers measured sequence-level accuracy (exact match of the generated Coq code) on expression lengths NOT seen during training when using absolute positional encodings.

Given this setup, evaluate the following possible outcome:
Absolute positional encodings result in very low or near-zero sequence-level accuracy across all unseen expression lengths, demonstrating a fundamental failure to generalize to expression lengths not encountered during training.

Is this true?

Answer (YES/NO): YES